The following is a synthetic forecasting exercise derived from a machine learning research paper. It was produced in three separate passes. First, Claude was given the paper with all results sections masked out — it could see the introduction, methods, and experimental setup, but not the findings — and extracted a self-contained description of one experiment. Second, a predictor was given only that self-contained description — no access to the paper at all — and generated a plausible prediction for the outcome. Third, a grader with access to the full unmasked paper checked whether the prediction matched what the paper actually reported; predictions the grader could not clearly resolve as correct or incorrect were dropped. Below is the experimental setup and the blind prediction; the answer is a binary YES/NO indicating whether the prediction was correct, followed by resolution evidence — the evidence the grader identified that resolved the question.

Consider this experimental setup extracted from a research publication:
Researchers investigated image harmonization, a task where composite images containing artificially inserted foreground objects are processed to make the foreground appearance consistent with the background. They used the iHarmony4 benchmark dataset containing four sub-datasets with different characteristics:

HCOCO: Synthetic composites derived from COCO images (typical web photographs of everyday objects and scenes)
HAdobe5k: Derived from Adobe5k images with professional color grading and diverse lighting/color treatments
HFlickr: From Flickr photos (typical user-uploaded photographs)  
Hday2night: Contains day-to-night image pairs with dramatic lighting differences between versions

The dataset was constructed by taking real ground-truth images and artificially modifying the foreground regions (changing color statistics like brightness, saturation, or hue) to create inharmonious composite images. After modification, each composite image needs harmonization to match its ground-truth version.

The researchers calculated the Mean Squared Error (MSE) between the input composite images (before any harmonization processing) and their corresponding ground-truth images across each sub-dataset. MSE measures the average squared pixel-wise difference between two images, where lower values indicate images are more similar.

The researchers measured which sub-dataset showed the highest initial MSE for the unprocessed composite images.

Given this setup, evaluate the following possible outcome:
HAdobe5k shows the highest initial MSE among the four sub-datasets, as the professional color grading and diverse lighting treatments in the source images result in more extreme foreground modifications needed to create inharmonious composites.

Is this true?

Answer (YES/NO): YES